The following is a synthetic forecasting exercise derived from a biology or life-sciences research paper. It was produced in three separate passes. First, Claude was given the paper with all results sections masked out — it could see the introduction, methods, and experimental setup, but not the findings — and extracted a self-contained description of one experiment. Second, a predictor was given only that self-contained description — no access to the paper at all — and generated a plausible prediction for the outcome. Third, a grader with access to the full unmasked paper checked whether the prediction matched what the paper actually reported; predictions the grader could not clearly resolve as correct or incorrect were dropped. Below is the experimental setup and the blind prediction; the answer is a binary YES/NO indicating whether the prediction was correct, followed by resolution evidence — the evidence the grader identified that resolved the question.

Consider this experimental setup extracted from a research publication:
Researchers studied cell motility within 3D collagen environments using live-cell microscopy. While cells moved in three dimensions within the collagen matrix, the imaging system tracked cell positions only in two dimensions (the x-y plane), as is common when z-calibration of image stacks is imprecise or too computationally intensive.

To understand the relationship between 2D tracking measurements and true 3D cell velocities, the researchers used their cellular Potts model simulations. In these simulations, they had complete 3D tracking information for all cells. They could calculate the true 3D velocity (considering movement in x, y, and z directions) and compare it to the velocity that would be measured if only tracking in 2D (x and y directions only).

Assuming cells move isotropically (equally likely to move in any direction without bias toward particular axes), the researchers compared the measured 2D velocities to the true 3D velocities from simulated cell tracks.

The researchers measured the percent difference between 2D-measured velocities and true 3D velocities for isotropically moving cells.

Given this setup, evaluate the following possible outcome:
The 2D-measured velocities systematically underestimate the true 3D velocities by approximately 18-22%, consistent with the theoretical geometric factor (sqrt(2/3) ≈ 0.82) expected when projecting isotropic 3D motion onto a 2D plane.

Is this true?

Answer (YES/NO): YES